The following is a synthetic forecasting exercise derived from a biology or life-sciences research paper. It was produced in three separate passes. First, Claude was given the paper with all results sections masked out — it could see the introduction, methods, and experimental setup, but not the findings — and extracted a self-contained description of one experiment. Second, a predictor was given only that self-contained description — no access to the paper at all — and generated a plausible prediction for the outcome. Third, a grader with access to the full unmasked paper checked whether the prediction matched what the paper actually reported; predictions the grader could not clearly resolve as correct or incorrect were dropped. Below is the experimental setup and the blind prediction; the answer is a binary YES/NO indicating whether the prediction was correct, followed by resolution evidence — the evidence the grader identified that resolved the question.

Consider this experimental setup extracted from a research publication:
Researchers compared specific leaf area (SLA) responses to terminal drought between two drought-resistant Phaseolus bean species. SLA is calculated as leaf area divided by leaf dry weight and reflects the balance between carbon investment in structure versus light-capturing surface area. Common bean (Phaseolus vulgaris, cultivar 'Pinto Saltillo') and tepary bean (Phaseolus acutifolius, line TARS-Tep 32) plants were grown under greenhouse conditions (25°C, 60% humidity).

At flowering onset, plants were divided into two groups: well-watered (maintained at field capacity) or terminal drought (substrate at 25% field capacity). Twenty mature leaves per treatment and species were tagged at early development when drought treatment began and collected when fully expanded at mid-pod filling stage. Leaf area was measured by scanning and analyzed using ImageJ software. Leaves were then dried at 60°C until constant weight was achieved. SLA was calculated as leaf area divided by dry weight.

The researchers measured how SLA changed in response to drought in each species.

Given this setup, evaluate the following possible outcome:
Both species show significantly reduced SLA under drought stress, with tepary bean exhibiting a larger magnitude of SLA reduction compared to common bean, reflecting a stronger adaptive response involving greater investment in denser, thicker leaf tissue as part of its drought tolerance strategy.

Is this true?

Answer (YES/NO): NO